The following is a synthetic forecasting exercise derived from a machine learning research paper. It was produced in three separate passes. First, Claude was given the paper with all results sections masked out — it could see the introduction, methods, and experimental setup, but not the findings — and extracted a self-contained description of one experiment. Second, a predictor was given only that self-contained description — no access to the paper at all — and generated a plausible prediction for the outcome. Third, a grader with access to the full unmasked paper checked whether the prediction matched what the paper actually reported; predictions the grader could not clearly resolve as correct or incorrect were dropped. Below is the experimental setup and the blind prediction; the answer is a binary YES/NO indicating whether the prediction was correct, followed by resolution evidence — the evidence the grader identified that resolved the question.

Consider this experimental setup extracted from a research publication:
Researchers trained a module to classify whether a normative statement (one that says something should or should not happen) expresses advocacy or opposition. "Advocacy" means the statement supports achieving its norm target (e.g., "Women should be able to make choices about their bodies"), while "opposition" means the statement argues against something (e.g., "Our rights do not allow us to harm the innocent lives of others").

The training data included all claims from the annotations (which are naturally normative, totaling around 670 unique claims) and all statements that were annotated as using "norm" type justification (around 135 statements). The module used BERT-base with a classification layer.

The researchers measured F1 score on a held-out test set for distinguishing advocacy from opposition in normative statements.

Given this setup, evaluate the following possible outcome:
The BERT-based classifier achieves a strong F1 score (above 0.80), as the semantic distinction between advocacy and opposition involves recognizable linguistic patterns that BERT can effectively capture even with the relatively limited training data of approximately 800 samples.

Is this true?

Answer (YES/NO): YES